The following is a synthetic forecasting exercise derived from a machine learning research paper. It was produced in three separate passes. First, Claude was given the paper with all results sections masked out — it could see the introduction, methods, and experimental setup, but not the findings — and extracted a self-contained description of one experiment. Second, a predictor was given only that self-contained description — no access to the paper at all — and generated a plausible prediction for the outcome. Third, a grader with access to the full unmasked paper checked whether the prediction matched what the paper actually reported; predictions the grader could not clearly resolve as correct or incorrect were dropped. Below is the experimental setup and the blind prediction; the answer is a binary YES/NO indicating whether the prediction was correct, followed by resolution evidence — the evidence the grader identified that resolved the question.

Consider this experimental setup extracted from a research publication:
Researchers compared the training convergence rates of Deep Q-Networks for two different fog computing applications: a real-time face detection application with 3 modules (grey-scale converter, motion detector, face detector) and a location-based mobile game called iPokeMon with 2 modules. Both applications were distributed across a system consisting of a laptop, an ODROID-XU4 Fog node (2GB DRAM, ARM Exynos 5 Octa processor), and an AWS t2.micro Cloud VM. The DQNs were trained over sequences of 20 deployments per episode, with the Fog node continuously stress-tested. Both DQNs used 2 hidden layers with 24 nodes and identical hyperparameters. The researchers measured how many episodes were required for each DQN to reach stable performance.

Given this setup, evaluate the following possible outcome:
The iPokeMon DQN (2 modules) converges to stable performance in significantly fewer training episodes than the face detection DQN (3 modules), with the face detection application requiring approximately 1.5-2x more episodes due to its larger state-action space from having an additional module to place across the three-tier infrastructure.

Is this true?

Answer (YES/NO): YES